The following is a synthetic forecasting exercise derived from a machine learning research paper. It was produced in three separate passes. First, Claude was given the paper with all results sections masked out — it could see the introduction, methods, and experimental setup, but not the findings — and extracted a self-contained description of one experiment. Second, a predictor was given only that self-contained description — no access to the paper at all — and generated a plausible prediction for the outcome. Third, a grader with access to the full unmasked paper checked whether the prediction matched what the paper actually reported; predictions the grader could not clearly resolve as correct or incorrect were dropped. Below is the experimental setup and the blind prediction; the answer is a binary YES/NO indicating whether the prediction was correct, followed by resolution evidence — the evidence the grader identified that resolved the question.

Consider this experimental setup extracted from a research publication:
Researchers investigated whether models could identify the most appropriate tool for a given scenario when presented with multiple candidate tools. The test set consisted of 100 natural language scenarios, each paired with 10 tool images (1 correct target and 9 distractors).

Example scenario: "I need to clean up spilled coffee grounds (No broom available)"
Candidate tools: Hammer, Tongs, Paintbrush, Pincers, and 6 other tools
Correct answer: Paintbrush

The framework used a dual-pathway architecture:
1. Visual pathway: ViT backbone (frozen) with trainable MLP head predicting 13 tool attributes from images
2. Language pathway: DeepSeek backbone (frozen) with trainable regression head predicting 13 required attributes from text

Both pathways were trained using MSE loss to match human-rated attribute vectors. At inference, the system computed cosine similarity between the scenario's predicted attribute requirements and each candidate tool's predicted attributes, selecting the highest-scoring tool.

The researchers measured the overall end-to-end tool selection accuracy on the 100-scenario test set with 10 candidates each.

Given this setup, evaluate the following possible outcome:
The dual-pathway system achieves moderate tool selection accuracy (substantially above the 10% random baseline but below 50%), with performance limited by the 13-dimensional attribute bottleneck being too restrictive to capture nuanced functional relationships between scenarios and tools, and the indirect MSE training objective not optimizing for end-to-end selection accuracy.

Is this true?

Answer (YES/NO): NO